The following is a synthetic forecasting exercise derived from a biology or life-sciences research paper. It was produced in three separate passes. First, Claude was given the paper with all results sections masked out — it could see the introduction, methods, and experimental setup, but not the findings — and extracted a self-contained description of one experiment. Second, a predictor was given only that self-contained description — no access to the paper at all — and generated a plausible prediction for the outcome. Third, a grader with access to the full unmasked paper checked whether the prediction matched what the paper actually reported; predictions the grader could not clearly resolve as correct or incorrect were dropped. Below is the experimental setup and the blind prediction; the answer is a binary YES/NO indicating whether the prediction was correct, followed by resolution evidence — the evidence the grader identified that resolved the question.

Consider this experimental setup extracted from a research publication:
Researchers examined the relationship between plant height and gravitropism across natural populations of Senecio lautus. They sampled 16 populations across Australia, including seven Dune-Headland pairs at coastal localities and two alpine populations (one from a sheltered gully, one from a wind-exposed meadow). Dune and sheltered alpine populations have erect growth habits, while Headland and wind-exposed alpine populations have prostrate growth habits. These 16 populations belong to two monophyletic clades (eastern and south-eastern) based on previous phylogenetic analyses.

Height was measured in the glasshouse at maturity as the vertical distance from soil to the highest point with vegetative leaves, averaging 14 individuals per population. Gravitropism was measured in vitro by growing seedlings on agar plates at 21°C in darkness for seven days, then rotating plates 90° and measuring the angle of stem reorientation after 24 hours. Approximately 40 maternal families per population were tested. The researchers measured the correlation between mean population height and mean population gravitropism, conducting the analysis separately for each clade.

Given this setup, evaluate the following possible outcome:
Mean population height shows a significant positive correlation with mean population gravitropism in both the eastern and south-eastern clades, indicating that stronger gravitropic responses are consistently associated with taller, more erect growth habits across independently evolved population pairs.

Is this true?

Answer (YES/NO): NO